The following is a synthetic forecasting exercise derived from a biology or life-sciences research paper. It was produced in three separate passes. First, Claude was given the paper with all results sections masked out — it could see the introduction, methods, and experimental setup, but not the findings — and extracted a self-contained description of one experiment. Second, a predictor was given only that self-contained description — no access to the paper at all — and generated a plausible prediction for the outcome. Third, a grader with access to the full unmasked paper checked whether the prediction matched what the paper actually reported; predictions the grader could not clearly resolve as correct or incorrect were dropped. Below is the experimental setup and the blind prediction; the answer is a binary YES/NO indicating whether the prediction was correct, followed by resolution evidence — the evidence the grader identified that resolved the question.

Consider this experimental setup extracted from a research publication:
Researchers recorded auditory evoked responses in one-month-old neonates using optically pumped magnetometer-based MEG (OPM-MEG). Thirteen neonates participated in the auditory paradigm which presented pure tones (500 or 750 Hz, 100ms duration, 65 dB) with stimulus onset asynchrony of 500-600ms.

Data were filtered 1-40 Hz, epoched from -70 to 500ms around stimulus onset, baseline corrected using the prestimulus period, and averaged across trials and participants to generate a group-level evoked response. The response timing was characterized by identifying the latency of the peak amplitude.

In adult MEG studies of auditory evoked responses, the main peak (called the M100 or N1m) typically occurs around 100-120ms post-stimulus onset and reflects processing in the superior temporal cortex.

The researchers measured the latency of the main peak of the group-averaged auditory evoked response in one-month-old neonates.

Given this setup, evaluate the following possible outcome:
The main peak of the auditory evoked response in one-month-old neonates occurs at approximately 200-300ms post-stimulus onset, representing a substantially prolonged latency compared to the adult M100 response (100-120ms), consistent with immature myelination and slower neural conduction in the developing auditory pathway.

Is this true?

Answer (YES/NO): YES